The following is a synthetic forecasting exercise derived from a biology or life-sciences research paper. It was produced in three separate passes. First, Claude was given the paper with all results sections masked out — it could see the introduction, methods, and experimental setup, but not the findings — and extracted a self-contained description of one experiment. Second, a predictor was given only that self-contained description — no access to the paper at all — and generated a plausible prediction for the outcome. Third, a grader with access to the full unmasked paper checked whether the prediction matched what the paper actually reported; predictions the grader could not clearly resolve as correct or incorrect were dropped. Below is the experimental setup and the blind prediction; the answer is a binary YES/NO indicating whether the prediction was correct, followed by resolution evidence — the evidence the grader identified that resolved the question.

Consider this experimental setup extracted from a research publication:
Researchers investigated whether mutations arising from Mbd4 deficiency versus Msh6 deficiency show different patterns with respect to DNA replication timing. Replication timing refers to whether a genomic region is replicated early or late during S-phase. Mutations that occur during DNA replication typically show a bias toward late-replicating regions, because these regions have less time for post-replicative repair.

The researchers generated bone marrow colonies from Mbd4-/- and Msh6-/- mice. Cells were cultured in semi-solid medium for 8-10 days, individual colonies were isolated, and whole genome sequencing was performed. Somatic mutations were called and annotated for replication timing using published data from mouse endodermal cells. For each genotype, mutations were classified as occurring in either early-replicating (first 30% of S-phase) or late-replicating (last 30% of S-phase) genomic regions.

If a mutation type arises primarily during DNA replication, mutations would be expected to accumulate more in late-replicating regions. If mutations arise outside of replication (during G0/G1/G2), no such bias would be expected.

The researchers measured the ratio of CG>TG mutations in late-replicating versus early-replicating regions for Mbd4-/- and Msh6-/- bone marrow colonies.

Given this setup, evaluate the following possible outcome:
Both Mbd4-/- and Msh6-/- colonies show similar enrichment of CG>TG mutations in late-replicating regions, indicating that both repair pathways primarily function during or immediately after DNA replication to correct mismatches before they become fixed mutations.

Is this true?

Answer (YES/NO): NO